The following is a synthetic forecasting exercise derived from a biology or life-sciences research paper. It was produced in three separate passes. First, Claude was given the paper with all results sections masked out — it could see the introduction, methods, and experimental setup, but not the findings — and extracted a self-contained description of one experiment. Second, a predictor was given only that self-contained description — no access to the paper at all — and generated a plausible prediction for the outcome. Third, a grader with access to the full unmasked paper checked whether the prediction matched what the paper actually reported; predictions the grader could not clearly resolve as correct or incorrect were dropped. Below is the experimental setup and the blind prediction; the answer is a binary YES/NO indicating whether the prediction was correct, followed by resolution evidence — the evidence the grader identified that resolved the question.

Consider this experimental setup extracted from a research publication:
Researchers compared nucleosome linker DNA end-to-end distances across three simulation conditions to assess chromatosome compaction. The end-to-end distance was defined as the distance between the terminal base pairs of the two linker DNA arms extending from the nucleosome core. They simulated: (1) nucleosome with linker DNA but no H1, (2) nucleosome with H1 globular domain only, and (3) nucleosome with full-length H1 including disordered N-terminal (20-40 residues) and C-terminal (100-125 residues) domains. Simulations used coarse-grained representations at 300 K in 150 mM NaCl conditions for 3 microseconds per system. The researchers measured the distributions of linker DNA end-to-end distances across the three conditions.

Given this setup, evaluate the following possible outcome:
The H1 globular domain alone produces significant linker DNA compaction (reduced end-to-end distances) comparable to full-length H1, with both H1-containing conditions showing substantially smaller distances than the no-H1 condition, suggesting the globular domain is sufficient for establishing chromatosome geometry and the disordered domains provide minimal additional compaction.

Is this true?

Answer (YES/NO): NO